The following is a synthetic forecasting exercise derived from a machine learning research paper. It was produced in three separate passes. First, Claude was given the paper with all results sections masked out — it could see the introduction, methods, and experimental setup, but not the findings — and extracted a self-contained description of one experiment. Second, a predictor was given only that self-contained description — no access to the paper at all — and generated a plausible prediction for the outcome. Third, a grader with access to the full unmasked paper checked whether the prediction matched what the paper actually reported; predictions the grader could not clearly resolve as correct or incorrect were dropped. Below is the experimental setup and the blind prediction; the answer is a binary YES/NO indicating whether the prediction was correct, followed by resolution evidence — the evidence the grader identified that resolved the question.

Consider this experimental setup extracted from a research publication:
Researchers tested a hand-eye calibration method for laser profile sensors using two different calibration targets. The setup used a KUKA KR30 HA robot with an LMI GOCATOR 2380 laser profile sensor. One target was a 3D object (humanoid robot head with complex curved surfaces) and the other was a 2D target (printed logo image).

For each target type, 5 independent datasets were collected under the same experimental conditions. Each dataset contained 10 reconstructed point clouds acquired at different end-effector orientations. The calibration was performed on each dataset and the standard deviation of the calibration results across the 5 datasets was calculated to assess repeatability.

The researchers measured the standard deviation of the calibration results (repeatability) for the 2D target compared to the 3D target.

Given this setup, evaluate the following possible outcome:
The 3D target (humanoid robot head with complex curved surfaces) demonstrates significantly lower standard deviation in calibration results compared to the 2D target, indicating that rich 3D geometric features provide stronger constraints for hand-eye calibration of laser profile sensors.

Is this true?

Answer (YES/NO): NO